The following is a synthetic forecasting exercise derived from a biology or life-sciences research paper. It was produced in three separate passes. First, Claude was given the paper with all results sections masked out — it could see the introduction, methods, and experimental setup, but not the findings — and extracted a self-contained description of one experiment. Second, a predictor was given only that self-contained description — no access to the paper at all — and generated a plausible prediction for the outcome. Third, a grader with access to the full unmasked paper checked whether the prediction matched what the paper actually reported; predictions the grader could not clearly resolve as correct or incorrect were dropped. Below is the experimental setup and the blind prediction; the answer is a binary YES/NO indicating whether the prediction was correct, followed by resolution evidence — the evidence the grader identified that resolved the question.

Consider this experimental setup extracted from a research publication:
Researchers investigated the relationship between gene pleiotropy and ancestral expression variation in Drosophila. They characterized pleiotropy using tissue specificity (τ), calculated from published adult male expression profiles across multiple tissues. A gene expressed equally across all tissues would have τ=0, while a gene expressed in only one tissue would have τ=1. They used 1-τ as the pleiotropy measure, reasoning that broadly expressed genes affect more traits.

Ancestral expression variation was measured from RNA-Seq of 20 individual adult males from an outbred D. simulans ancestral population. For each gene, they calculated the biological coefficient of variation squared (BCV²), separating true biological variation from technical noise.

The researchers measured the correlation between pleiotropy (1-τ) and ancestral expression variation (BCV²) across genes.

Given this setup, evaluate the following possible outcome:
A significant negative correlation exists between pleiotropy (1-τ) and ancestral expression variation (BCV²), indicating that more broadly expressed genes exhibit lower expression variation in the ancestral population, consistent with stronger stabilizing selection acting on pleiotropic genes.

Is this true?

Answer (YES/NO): YES